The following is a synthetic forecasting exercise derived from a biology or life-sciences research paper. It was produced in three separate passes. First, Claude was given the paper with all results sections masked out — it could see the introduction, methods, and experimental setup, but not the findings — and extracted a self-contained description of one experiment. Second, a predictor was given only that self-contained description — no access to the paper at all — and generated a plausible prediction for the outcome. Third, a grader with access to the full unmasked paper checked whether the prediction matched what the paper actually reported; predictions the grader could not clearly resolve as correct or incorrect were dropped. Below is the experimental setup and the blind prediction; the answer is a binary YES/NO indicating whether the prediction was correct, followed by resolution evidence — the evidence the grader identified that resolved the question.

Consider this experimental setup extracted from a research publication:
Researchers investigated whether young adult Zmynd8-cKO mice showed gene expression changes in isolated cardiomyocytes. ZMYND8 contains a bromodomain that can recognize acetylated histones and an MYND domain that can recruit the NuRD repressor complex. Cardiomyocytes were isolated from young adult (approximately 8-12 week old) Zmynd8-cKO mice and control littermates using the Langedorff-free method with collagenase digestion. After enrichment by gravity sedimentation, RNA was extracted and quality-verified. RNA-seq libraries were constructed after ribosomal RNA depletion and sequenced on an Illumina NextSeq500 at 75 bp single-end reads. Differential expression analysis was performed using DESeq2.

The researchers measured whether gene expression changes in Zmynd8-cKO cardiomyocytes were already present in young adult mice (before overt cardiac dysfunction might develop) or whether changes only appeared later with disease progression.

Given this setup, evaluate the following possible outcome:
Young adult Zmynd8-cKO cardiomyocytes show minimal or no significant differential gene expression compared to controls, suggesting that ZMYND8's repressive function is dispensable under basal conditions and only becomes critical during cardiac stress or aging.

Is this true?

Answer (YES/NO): NO